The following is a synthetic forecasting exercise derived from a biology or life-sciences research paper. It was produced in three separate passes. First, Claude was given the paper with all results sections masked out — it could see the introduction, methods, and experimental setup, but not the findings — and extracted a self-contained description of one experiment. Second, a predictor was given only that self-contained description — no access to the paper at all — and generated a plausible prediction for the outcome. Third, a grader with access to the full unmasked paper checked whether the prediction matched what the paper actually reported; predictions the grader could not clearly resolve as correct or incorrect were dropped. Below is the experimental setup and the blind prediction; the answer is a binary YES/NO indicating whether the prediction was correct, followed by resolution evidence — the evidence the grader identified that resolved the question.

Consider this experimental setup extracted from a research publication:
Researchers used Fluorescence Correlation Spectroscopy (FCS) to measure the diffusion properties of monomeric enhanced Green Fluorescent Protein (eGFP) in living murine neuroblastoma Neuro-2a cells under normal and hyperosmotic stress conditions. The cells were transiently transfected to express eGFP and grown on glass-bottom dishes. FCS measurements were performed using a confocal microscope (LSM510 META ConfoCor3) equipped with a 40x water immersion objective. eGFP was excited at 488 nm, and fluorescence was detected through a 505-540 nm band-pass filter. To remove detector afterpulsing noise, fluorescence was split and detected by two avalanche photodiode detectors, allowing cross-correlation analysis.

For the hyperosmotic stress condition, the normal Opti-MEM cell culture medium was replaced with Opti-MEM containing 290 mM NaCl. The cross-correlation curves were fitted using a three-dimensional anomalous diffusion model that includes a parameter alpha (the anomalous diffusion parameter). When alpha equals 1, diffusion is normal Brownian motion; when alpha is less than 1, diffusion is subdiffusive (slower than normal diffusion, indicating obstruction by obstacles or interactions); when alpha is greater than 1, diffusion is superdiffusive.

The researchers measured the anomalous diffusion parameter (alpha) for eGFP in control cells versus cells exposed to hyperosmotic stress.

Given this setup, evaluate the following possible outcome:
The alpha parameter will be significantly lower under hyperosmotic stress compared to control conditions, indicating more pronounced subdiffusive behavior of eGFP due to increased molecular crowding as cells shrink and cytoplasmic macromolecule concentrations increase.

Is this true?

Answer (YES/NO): YES